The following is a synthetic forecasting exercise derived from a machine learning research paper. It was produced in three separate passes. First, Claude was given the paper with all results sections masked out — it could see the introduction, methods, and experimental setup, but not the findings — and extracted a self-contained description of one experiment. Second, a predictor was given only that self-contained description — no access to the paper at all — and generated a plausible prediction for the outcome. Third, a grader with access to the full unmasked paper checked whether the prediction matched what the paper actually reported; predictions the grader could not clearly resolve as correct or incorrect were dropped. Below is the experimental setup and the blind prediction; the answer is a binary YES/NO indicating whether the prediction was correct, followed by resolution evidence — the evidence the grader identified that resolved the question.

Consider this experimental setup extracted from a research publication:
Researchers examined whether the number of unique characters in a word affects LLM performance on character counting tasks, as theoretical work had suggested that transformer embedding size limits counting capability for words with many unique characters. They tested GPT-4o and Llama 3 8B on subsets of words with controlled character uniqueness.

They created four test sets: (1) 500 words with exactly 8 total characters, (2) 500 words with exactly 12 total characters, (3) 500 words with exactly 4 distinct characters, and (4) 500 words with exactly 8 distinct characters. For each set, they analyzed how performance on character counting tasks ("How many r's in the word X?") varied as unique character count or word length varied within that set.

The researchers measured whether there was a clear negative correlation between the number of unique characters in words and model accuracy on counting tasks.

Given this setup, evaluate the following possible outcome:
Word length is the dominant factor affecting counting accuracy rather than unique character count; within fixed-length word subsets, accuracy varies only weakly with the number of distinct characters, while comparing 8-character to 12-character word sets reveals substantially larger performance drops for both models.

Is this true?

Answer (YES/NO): YES